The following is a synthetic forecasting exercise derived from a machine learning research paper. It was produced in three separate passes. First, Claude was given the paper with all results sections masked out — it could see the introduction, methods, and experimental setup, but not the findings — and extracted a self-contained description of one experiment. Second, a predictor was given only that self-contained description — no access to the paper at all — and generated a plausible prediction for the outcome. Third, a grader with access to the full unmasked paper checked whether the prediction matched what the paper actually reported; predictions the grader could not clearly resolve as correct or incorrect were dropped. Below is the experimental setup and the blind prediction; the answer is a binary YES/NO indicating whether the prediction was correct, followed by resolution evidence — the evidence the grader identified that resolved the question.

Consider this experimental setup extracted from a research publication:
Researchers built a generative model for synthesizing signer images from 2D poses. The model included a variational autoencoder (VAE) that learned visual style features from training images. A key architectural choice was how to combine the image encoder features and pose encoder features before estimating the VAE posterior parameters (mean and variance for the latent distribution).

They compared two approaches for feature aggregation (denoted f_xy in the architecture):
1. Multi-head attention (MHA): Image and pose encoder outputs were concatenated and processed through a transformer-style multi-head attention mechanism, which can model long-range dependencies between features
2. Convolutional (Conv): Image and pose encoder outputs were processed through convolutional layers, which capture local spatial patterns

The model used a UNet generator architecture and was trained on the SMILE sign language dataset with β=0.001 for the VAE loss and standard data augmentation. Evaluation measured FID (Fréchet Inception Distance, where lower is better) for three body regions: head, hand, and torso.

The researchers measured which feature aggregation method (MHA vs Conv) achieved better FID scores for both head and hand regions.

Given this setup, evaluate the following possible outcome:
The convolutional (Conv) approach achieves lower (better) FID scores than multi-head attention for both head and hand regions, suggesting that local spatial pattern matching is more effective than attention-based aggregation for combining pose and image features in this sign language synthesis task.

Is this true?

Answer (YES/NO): NO